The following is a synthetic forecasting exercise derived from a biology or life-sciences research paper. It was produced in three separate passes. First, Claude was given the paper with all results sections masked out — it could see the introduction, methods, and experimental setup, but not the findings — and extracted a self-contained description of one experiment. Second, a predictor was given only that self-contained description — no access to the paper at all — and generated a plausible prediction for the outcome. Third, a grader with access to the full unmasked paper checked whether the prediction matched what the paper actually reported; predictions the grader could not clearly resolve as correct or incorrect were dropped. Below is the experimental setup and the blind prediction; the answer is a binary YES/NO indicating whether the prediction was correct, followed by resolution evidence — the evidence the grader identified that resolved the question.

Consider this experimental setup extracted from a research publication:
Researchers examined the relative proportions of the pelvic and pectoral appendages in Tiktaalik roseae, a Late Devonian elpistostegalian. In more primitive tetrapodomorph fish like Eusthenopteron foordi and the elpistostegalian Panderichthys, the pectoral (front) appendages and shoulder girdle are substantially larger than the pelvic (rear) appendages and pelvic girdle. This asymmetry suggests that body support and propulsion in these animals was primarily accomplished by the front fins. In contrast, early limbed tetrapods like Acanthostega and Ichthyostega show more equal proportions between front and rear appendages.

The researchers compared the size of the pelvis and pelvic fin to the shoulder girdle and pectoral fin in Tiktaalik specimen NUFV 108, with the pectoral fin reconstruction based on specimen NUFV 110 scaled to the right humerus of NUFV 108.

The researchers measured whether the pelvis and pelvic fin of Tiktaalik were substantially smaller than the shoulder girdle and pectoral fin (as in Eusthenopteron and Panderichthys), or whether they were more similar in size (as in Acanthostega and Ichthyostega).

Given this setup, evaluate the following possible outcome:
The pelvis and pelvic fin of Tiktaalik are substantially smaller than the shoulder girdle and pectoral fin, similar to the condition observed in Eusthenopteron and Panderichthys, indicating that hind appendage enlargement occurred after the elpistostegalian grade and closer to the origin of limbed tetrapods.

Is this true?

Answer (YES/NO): NO